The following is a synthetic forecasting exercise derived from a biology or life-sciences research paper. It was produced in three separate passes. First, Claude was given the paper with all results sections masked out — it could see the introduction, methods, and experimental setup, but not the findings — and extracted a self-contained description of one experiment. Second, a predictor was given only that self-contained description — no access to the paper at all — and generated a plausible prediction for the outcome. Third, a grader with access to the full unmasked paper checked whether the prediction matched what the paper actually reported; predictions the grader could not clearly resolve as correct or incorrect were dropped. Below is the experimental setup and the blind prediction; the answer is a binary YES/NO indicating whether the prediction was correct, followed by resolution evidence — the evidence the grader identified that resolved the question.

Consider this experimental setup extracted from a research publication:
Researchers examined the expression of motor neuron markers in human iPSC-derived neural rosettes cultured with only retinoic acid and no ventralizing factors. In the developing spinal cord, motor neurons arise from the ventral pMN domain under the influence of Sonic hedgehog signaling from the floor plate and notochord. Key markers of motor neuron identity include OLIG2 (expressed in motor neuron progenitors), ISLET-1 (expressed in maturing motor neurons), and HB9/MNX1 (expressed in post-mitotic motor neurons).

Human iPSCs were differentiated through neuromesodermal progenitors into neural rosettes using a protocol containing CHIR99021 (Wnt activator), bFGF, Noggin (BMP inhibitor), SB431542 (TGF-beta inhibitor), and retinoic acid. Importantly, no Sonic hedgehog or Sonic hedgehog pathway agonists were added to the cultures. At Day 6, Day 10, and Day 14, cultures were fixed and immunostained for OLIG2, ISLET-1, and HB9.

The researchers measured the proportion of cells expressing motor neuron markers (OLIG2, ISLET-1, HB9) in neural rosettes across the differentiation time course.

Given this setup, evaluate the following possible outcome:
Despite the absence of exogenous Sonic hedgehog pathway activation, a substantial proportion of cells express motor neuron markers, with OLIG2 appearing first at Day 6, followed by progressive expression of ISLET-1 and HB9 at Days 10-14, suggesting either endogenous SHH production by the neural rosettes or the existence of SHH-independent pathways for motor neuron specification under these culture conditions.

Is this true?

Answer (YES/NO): NO